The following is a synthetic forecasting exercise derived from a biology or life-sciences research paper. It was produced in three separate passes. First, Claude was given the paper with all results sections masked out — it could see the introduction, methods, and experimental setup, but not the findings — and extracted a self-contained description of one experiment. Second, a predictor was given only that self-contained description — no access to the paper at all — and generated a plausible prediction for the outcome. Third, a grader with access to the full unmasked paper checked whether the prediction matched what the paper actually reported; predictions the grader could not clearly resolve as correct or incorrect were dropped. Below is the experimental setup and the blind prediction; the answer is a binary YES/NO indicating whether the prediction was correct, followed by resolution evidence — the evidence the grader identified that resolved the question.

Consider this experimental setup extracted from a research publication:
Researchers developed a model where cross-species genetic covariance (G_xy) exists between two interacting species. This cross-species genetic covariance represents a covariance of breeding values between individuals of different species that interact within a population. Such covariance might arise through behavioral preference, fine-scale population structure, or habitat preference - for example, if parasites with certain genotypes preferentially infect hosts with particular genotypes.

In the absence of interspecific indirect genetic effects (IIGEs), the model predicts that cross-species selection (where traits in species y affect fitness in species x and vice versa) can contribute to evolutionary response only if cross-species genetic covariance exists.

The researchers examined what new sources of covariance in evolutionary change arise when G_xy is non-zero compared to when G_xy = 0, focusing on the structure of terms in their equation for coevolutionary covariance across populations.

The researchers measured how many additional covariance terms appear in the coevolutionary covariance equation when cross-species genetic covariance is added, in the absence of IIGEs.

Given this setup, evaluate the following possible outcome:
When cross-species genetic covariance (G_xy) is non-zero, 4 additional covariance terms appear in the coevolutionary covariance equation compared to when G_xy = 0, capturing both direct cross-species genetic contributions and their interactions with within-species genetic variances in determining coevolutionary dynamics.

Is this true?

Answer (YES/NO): NO